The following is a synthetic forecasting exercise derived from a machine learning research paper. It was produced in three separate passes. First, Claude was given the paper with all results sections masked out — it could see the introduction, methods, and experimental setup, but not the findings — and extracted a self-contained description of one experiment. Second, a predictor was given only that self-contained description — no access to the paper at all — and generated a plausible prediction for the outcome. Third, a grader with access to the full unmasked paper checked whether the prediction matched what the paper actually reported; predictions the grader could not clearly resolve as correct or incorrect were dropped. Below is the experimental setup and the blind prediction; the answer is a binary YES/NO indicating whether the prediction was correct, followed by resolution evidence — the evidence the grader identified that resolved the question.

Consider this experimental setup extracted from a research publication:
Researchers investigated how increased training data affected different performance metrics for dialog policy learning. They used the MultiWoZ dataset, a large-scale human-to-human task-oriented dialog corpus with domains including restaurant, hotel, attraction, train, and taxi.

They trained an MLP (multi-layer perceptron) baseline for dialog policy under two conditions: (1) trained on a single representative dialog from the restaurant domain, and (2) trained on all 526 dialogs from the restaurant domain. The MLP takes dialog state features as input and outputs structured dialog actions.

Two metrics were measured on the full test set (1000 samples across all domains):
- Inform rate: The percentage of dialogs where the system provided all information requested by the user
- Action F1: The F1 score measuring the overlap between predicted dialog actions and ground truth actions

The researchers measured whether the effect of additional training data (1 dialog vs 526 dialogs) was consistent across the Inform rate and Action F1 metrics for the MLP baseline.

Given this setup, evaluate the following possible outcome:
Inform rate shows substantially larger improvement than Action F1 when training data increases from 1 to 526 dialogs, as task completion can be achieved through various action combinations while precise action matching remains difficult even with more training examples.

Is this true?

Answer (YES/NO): NO